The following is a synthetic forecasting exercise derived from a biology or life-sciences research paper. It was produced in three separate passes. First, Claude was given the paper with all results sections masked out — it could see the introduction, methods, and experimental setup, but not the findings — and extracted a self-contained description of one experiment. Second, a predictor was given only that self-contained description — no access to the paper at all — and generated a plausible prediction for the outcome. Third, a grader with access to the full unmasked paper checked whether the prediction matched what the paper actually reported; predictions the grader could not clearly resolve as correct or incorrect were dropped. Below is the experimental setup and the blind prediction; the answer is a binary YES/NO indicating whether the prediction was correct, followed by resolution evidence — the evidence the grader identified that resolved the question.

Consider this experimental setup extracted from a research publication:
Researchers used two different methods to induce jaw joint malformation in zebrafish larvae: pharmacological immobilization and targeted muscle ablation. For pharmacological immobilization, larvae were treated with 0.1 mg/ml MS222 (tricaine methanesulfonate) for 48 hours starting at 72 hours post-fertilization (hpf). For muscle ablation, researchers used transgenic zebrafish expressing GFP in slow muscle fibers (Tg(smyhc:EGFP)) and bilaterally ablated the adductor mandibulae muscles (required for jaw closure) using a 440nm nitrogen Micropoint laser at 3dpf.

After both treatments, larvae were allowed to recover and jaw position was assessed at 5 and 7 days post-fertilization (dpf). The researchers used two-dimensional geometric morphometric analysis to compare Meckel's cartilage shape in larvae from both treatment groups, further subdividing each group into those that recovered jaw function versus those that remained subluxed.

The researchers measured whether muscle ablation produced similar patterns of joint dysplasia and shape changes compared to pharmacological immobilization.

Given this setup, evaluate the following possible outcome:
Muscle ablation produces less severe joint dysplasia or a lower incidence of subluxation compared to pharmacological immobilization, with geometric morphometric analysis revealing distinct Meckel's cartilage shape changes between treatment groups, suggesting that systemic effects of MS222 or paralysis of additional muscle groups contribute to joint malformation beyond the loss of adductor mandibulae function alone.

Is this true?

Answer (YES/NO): NO